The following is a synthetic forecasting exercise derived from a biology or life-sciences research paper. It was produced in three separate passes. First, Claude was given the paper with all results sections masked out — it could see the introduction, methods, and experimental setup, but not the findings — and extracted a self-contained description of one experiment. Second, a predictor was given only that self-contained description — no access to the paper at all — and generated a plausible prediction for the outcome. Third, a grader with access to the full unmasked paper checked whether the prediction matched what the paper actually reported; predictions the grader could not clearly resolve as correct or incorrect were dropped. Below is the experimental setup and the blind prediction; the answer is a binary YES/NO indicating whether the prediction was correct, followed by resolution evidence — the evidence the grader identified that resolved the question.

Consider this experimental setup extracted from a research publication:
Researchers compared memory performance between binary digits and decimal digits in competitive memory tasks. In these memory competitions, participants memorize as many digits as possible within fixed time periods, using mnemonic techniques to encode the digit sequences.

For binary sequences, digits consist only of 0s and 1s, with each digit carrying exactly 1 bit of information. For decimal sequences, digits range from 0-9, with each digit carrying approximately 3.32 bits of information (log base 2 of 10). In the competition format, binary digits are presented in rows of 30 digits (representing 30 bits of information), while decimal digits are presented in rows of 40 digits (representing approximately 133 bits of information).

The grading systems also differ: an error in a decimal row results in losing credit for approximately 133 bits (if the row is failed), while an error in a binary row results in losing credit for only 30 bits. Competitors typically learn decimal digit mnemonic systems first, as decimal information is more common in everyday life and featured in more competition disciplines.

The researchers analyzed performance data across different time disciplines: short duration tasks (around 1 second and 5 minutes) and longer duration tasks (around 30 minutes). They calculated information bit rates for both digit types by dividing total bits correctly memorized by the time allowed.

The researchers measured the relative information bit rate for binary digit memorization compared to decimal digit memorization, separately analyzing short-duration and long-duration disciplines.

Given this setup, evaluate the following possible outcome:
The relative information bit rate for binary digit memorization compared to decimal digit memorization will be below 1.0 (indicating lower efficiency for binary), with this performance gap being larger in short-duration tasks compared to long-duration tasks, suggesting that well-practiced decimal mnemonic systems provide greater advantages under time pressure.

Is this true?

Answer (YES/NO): YES